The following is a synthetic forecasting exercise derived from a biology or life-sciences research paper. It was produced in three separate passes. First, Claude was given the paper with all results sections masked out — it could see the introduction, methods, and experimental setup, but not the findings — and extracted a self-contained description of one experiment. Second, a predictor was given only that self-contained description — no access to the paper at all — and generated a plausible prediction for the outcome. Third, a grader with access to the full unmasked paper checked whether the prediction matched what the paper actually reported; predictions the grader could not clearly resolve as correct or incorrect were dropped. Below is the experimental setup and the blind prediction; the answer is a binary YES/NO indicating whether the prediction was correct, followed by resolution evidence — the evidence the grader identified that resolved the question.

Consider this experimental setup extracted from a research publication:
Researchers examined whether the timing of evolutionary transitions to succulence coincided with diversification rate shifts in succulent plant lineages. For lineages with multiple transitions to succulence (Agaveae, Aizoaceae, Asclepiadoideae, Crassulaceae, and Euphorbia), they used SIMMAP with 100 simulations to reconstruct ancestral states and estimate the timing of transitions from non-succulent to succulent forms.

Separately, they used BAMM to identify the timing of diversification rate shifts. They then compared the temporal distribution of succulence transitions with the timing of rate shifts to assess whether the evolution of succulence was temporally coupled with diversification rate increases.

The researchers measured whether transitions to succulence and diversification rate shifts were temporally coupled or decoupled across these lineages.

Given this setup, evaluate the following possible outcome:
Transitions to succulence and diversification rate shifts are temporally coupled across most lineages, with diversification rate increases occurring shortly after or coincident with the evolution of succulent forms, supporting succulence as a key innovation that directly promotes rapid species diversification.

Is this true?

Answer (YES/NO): NO